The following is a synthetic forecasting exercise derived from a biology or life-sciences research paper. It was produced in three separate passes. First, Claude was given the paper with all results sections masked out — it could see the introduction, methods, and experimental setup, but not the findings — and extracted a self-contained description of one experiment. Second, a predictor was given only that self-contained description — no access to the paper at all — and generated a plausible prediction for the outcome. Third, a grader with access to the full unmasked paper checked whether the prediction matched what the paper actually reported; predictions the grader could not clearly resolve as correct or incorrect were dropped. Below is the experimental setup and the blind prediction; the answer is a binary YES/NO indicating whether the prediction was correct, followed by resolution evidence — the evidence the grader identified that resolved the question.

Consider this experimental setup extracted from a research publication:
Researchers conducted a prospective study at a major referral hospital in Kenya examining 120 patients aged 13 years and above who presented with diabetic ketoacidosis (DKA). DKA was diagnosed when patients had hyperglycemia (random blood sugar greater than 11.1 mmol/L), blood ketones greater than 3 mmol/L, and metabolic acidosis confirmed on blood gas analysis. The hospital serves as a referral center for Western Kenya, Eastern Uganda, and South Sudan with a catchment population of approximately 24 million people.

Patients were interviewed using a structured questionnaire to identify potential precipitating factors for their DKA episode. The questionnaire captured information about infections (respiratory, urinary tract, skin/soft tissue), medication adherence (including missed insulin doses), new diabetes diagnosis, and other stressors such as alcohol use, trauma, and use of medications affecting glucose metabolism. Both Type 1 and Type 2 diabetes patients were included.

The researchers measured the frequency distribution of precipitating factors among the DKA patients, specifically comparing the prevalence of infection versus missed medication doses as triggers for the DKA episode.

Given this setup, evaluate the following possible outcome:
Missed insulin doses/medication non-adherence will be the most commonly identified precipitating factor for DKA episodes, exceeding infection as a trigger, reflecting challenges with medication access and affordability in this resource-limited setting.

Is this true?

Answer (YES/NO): NO